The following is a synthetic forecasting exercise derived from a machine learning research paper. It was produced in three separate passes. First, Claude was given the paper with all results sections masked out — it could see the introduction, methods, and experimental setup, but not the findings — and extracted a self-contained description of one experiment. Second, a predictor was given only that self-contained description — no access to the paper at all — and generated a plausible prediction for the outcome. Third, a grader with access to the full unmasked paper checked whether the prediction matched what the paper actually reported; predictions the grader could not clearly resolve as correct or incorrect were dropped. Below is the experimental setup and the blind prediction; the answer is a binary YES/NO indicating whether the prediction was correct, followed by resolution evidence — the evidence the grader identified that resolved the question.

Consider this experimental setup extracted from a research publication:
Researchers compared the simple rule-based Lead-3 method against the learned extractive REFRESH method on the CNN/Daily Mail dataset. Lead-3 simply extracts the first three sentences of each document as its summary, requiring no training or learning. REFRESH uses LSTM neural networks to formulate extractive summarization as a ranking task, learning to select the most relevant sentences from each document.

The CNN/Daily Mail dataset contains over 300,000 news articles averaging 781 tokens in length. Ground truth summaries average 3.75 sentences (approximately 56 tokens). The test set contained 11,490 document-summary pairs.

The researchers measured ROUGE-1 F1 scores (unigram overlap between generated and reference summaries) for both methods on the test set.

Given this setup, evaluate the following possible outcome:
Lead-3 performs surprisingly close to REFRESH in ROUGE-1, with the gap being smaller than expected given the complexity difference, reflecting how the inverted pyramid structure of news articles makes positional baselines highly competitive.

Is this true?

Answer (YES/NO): YES